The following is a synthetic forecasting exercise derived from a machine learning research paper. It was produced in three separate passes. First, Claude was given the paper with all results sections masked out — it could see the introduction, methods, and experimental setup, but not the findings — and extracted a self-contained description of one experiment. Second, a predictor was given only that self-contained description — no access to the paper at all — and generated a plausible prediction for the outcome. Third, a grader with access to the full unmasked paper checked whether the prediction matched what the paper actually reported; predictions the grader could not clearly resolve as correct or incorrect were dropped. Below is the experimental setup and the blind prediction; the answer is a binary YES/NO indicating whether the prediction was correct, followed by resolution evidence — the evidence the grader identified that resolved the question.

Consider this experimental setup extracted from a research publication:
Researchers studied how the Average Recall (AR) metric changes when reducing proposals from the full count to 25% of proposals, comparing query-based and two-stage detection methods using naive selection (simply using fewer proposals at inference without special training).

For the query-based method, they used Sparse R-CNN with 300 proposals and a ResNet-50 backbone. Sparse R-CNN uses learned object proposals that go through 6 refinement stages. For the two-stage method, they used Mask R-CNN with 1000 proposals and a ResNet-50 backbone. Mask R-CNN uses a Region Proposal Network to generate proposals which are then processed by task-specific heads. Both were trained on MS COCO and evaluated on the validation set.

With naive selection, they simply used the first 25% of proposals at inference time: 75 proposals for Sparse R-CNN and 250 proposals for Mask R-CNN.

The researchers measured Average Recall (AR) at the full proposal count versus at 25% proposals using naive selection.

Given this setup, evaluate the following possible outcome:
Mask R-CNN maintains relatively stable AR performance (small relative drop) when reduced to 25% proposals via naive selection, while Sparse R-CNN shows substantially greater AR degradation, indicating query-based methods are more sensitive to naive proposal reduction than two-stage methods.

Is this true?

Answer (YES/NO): YES